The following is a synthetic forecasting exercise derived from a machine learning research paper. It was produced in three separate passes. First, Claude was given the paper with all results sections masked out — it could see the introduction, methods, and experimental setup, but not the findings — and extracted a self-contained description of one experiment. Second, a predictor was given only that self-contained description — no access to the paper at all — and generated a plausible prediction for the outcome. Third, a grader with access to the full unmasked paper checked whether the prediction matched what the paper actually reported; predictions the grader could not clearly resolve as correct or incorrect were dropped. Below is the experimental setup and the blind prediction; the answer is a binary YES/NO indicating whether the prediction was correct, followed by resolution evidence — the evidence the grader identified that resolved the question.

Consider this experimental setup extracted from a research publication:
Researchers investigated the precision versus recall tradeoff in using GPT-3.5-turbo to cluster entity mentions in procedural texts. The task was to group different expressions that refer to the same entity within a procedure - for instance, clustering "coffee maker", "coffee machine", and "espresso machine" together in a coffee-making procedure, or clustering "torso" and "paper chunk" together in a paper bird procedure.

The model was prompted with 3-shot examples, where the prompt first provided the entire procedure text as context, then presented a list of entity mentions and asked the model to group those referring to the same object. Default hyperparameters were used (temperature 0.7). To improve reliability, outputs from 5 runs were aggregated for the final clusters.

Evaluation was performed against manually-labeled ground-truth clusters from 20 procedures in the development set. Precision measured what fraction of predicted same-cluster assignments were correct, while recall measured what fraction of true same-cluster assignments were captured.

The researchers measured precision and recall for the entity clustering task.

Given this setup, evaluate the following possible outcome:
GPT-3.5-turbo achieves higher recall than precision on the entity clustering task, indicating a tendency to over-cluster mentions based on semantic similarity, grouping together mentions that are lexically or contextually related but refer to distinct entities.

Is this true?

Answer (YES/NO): NO